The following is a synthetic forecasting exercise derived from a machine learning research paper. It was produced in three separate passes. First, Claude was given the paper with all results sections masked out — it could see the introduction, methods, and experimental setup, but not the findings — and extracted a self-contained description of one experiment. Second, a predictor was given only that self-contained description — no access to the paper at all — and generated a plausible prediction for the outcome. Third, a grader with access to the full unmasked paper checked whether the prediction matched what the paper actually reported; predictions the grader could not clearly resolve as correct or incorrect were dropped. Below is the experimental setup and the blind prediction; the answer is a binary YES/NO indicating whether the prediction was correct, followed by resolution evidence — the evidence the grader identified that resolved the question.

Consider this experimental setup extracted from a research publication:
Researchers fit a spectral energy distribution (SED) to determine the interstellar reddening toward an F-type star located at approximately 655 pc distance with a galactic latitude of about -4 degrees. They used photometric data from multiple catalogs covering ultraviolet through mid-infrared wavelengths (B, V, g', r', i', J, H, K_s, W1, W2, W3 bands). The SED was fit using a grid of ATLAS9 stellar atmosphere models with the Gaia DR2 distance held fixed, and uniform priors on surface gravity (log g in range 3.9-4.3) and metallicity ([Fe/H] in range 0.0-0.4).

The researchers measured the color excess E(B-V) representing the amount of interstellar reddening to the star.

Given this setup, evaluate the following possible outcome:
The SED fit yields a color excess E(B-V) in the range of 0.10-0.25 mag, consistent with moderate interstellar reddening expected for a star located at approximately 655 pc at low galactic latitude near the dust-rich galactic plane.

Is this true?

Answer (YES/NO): YES